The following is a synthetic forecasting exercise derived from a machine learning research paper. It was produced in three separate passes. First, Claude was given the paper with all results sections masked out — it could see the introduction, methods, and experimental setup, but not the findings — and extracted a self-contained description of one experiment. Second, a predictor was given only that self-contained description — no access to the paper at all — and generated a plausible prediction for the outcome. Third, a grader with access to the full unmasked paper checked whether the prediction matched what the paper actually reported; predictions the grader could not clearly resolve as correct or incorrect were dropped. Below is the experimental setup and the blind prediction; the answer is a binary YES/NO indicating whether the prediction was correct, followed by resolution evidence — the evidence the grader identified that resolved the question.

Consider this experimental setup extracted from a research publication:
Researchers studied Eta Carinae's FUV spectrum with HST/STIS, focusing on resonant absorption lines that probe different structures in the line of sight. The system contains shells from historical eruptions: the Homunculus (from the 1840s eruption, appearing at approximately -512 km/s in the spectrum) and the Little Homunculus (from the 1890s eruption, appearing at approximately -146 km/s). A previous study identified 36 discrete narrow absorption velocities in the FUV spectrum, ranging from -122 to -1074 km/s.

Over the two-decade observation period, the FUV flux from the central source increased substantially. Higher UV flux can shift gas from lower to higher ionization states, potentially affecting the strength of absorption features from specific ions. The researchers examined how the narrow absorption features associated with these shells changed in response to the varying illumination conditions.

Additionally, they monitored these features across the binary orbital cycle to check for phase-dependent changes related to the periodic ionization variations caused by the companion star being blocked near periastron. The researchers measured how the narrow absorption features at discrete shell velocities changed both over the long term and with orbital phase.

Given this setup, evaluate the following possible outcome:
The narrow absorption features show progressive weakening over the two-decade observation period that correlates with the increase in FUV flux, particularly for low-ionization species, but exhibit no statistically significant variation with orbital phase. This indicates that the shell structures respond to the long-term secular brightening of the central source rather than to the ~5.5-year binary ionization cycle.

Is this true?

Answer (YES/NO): NO